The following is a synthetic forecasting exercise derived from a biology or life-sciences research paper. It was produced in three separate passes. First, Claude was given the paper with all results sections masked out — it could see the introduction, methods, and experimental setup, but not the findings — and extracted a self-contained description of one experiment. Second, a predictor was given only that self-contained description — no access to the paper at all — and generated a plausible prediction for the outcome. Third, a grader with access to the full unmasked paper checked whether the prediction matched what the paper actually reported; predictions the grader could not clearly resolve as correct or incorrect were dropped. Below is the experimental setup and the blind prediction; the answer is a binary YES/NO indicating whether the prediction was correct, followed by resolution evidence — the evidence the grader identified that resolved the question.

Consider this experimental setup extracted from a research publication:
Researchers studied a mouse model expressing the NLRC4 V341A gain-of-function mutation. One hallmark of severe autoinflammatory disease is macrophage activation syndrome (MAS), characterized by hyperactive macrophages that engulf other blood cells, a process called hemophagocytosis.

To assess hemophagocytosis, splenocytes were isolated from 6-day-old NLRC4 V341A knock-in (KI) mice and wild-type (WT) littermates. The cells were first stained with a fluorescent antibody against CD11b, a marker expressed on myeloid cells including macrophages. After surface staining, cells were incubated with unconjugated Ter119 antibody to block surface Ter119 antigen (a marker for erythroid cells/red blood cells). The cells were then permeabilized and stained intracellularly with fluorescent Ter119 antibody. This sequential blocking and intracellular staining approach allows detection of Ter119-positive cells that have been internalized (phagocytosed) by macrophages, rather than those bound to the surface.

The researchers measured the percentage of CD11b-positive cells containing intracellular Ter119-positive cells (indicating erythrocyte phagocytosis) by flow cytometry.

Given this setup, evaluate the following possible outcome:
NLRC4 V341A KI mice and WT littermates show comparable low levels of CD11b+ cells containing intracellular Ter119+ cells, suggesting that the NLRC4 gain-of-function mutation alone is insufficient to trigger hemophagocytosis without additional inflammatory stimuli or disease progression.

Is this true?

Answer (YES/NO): NO